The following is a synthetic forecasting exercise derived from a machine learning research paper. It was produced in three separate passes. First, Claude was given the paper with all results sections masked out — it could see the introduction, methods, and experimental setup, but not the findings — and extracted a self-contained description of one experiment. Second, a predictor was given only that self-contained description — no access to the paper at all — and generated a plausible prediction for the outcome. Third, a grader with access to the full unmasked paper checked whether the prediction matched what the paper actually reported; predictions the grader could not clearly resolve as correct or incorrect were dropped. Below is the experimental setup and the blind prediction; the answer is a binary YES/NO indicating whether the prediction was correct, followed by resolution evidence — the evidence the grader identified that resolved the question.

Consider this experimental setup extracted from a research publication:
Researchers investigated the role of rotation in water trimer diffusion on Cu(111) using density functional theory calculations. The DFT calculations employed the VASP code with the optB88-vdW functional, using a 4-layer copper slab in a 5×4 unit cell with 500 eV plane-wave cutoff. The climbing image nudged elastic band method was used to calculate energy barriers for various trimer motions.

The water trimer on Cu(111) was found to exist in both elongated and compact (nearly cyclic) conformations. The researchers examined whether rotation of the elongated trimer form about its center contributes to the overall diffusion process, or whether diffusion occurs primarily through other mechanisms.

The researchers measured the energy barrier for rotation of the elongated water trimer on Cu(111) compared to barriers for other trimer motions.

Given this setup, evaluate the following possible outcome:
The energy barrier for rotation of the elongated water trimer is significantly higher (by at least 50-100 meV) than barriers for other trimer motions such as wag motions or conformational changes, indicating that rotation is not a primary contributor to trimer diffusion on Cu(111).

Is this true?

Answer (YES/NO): NO